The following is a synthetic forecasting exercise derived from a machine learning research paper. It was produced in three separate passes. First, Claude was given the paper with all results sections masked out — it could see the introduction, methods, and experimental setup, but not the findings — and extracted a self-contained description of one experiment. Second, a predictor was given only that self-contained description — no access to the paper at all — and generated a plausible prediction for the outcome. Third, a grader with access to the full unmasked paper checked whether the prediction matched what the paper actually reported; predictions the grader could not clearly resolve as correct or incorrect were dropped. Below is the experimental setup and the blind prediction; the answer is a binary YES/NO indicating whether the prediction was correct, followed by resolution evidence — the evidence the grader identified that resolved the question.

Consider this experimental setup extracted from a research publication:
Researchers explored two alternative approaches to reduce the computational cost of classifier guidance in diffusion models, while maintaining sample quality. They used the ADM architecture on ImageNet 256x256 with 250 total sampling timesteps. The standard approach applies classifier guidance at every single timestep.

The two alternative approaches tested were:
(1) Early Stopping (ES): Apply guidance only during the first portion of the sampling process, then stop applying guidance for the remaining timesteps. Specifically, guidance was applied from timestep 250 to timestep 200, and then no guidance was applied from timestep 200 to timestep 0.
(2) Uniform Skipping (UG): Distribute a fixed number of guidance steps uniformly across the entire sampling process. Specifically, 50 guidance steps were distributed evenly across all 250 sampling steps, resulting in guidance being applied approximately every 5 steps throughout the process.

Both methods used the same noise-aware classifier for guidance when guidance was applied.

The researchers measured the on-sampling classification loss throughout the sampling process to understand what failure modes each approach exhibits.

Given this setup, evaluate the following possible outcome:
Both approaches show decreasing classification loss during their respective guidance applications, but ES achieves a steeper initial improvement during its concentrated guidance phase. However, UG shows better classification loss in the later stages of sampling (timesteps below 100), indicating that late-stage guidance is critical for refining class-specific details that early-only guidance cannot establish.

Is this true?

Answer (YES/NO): NO